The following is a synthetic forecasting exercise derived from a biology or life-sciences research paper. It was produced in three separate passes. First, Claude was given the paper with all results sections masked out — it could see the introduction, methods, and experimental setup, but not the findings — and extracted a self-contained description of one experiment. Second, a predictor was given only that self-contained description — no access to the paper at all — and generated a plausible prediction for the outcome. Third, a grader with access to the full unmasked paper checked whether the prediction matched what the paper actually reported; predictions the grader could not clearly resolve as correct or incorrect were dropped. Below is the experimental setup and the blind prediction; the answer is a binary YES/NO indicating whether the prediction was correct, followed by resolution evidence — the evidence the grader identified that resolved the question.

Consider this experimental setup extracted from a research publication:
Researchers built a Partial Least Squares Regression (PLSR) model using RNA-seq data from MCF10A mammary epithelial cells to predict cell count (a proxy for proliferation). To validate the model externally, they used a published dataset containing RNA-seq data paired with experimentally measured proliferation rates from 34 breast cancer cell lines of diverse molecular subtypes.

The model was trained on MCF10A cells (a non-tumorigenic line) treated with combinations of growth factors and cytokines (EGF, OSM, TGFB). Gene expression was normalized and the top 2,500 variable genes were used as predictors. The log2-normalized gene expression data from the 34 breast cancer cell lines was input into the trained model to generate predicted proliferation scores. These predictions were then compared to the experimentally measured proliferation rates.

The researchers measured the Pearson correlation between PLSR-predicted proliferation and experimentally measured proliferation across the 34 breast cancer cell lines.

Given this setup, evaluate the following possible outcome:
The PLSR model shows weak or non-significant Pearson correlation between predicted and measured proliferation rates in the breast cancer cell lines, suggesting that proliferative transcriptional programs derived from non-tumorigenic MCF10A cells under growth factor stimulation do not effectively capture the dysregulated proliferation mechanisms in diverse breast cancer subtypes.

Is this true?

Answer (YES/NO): NO